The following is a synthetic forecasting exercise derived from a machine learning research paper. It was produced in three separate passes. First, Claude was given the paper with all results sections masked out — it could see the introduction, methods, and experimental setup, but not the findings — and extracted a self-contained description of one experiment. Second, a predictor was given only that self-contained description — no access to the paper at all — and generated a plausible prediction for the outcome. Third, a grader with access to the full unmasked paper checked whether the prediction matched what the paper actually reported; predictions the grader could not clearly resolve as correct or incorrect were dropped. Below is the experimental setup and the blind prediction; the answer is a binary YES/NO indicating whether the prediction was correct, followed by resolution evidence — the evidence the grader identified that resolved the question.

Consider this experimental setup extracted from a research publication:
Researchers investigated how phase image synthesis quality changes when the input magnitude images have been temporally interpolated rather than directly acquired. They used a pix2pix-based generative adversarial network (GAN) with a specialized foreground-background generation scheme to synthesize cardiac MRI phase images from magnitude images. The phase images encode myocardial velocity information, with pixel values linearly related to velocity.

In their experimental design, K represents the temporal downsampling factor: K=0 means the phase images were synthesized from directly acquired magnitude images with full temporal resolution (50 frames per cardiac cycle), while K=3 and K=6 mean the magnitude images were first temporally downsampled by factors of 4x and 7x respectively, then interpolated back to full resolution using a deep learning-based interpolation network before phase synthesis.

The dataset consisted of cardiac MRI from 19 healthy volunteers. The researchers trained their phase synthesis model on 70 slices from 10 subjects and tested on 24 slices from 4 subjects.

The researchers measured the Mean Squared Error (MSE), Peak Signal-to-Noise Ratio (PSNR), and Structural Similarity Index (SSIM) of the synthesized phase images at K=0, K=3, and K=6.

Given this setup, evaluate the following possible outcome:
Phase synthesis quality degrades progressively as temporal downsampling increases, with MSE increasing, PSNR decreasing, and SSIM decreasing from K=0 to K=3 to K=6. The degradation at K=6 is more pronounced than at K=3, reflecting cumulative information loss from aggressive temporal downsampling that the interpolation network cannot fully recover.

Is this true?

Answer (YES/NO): NO